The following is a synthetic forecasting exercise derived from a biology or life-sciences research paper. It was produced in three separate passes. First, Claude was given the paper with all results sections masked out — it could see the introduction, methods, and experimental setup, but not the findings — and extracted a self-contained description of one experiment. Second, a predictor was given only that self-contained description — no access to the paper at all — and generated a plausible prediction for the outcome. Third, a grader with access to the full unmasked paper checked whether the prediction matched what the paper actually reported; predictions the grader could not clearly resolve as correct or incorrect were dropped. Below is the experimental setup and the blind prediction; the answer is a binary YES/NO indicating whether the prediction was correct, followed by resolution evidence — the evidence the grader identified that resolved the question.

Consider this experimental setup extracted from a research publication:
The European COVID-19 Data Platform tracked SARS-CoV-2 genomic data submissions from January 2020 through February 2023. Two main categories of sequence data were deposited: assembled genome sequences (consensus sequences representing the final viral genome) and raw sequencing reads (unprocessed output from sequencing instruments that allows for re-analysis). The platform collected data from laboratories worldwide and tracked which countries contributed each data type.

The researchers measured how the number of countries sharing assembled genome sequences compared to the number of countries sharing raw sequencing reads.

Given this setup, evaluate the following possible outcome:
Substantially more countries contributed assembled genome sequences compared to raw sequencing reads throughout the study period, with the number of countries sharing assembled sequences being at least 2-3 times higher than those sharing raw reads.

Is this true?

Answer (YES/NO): NO